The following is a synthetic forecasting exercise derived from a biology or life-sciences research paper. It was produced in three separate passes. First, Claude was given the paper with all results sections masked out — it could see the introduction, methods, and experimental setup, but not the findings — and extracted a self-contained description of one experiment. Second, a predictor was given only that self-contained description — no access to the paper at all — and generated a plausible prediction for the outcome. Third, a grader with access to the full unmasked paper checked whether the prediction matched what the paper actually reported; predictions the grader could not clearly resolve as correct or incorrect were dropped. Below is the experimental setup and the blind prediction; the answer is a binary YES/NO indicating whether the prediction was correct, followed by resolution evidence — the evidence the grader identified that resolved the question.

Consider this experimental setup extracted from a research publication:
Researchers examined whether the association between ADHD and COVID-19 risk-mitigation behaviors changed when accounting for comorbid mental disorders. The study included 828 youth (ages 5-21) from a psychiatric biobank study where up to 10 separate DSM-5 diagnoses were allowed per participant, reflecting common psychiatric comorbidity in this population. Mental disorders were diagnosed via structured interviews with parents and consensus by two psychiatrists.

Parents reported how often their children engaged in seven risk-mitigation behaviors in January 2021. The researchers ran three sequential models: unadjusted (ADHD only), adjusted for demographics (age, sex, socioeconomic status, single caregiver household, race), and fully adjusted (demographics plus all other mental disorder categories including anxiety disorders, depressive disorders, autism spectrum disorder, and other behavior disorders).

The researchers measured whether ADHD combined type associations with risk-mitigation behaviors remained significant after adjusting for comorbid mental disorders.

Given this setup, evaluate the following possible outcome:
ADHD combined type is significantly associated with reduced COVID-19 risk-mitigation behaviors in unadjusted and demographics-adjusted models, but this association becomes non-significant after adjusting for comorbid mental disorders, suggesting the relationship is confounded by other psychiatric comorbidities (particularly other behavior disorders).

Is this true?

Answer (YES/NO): NO